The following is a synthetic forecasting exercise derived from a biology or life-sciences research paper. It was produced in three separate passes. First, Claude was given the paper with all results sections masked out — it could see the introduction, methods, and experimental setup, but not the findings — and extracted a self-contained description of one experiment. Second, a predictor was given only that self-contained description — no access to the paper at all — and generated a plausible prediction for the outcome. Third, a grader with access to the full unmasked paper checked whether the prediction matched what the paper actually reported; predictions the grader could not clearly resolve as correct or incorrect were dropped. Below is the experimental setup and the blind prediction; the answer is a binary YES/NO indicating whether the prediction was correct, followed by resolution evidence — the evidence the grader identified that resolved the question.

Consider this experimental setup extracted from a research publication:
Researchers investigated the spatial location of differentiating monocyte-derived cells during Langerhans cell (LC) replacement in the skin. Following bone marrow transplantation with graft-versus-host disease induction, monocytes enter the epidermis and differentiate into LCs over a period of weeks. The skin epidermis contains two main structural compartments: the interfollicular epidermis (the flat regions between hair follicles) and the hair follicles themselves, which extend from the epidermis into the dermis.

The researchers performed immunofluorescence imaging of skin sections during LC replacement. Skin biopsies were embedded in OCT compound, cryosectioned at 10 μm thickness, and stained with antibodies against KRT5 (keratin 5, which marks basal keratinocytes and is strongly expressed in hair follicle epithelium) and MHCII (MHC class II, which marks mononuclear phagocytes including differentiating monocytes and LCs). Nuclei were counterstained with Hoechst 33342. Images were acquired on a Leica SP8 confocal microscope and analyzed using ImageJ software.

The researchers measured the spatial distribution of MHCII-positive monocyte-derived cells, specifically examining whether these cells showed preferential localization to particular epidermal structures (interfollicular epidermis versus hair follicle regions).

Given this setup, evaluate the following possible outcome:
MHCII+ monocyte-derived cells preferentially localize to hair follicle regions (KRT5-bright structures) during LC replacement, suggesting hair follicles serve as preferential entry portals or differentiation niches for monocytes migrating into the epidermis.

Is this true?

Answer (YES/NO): YES